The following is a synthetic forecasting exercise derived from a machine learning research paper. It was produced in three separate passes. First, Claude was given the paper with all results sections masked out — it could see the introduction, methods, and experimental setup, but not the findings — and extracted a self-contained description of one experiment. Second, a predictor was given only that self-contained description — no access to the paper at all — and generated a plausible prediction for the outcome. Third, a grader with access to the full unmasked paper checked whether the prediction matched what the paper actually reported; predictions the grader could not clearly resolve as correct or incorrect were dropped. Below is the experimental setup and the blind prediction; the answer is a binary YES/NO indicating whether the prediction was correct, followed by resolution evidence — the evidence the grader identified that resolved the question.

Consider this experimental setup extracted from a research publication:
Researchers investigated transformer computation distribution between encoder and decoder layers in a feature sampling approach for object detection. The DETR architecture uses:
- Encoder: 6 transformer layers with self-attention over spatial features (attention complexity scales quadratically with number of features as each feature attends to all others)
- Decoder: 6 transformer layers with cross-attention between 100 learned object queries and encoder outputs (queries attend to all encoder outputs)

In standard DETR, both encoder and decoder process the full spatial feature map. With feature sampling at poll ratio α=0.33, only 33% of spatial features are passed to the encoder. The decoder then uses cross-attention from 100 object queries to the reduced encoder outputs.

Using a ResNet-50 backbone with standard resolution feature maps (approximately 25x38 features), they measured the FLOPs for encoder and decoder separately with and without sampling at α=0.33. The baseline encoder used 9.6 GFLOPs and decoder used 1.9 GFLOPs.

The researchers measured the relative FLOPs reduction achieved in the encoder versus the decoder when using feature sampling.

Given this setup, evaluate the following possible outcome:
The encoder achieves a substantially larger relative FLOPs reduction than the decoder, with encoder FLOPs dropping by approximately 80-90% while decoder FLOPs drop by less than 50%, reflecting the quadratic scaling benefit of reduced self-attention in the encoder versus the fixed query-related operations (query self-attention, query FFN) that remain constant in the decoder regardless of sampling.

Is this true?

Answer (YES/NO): NO